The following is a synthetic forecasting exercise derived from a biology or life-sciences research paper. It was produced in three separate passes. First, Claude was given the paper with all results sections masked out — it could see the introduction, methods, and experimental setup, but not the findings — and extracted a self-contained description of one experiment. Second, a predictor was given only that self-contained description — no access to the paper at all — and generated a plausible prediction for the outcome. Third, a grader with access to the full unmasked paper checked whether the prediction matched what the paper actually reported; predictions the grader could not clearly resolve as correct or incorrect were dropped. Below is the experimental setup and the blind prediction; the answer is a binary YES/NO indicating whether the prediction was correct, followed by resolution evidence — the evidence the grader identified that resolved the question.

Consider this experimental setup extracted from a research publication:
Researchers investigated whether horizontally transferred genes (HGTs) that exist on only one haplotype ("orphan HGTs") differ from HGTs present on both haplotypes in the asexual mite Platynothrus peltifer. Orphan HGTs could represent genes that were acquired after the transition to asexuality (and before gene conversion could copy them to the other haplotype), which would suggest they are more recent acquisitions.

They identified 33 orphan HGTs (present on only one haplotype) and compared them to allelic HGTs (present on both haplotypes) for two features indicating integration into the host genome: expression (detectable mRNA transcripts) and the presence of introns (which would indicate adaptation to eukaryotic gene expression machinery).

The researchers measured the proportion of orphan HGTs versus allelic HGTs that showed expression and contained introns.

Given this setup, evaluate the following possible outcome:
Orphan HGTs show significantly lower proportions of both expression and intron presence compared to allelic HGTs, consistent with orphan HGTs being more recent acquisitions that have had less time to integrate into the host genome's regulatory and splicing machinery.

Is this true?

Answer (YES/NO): YES